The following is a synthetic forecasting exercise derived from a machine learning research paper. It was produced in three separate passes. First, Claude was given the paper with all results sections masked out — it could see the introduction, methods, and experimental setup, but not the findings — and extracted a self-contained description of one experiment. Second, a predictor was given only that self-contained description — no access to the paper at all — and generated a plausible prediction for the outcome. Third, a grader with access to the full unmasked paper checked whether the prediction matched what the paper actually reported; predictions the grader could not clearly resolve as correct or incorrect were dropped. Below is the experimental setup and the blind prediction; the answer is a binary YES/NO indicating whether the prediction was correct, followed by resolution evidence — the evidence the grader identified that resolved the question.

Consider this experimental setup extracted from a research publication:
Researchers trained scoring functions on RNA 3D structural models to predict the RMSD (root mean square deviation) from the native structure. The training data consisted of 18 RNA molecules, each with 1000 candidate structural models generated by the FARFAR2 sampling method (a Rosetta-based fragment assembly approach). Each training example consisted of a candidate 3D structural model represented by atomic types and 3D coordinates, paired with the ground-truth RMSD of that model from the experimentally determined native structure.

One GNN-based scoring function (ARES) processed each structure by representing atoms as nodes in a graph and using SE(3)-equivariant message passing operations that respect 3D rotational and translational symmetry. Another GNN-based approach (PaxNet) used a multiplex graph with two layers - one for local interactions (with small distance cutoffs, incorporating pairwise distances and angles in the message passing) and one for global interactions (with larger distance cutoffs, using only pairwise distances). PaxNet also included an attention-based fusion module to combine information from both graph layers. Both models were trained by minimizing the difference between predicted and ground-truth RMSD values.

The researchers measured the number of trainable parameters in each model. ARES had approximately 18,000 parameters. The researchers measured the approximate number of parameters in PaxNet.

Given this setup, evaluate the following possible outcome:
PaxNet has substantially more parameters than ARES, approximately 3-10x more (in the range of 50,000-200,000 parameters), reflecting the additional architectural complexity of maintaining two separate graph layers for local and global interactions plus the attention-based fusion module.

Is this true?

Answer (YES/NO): NO